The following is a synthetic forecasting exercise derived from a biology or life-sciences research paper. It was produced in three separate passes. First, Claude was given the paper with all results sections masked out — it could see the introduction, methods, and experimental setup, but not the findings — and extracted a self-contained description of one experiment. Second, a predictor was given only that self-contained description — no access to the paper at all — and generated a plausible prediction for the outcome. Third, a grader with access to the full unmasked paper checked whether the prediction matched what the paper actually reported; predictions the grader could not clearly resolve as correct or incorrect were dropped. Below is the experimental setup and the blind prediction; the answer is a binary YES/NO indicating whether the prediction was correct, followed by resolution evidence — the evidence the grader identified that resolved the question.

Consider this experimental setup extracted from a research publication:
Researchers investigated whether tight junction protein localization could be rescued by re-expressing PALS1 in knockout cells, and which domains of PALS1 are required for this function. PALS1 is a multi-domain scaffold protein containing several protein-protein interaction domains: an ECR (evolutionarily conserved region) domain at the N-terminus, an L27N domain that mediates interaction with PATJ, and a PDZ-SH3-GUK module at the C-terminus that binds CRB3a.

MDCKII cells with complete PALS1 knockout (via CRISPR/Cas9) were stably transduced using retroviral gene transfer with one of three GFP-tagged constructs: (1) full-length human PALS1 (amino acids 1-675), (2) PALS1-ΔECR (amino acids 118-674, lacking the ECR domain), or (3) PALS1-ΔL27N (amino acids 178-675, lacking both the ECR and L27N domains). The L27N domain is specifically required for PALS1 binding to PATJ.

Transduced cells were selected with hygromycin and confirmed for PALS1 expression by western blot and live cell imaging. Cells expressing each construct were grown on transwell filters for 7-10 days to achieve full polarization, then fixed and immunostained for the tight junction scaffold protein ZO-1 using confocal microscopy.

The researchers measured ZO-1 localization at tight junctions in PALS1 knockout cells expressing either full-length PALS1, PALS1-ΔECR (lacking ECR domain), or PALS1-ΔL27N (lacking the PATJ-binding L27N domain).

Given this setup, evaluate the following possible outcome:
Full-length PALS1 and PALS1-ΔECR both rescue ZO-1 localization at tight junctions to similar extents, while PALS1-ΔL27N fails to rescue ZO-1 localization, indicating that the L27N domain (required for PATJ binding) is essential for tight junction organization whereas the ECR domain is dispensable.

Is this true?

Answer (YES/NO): YES